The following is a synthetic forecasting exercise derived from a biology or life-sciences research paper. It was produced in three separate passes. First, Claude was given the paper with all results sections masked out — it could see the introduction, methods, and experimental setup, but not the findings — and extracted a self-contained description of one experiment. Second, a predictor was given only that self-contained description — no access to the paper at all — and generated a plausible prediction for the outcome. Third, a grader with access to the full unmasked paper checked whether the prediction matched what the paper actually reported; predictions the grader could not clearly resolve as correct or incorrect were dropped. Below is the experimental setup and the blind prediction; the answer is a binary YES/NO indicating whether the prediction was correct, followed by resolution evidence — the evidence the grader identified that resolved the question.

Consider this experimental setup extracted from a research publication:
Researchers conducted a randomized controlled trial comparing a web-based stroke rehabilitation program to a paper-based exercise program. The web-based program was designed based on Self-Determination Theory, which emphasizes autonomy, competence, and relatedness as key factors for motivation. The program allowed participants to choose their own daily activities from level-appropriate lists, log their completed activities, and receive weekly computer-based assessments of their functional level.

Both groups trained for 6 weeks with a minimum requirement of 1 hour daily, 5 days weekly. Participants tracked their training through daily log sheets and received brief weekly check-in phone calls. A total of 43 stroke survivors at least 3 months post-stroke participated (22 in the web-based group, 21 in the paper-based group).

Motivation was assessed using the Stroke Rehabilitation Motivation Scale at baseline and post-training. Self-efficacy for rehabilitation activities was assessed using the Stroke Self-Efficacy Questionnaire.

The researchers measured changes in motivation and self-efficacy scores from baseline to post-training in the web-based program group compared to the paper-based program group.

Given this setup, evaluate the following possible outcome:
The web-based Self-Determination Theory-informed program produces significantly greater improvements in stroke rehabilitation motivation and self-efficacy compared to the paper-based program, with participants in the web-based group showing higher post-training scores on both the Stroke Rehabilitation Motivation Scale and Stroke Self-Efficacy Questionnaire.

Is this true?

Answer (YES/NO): NO